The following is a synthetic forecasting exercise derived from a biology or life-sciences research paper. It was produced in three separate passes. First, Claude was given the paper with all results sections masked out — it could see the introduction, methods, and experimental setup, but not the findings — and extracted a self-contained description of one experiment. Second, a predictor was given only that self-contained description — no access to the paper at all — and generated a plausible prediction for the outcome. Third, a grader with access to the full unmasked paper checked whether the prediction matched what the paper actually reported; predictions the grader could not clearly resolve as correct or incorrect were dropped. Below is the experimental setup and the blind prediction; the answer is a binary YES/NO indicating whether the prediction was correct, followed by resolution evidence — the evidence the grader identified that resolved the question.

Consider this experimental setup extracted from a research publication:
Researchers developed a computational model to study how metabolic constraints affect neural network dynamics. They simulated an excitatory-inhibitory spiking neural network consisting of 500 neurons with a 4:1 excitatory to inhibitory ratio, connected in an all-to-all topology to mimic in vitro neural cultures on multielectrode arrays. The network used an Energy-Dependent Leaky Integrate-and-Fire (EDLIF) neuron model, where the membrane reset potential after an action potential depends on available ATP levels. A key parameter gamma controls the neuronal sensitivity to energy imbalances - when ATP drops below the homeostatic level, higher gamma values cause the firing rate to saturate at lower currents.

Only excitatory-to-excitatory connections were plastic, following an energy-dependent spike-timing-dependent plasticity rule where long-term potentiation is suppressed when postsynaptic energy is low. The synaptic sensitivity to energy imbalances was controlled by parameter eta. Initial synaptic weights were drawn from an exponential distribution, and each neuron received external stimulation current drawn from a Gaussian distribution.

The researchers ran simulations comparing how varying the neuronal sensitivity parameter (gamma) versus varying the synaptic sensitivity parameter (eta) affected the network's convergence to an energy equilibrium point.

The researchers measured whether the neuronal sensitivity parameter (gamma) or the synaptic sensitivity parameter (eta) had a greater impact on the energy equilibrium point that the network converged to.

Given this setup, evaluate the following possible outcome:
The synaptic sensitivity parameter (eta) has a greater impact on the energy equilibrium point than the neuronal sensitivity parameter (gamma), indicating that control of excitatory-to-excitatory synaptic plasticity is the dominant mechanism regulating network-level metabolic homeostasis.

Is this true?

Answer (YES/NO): YES